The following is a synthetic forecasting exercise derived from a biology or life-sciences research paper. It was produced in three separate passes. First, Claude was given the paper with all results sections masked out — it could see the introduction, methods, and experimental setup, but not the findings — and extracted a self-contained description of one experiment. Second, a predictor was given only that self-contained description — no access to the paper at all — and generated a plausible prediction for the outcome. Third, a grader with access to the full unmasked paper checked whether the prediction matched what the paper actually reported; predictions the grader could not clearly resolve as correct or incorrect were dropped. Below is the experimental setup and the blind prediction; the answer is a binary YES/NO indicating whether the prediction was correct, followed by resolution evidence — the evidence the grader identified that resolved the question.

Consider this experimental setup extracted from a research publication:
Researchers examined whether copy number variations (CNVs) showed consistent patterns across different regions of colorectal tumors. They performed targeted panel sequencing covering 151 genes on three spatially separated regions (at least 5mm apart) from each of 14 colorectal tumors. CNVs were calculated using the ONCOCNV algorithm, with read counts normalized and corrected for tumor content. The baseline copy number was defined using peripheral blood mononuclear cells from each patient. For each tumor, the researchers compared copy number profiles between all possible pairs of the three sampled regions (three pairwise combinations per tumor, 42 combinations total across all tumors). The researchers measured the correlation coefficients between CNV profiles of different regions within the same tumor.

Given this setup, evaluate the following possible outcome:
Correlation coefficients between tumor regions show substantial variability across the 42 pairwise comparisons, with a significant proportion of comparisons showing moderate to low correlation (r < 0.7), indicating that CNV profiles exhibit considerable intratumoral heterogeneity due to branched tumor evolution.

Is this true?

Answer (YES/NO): NO